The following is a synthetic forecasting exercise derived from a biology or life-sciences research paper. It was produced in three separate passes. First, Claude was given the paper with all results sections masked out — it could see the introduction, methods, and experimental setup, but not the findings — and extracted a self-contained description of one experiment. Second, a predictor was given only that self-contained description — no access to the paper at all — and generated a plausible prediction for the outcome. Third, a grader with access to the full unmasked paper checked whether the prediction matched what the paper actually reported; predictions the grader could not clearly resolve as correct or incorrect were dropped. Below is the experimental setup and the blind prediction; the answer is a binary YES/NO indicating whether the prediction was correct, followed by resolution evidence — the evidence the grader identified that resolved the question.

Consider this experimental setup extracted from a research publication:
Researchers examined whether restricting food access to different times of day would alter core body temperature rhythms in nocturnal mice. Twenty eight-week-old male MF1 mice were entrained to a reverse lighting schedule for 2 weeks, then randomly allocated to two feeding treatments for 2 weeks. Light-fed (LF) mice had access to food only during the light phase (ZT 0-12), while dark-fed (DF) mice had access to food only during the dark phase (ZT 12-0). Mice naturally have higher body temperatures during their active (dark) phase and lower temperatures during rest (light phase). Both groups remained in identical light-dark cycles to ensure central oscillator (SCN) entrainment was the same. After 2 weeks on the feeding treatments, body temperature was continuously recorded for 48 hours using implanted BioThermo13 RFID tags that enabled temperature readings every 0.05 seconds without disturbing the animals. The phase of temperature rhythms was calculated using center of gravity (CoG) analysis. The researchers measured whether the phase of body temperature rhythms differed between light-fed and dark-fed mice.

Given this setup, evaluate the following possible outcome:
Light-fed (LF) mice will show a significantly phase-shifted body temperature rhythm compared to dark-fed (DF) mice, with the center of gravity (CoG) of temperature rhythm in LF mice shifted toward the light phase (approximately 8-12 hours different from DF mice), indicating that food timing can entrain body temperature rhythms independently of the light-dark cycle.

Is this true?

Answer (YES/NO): NO